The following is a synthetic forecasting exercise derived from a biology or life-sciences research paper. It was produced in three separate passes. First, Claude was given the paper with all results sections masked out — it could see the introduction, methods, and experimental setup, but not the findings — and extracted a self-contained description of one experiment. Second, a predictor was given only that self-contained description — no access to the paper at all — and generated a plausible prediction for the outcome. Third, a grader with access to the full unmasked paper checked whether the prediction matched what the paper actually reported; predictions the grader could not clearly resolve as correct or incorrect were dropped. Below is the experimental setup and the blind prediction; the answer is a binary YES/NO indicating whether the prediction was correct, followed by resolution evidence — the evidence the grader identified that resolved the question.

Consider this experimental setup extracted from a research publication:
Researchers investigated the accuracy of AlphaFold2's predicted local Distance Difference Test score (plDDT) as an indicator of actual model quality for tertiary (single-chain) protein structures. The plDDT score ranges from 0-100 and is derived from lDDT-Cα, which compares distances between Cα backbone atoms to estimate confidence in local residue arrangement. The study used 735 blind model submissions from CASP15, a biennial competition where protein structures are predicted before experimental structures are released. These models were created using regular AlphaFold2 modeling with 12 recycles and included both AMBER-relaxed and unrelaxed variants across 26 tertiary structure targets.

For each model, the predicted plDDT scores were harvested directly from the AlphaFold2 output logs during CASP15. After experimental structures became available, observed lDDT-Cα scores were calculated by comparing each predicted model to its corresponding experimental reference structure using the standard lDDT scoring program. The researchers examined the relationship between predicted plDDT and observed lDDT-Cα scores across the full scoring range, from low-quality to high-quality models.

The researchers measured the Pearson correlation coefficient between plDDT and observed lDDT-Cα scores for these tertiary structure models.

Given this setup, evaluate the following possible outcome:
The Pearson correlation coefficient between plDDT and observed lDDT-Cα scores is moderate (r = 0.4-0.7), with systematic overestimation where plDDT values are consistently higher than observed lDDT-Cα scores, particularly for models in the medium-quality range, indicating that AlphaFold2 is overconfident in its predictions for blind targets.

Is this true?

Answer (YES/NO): NO